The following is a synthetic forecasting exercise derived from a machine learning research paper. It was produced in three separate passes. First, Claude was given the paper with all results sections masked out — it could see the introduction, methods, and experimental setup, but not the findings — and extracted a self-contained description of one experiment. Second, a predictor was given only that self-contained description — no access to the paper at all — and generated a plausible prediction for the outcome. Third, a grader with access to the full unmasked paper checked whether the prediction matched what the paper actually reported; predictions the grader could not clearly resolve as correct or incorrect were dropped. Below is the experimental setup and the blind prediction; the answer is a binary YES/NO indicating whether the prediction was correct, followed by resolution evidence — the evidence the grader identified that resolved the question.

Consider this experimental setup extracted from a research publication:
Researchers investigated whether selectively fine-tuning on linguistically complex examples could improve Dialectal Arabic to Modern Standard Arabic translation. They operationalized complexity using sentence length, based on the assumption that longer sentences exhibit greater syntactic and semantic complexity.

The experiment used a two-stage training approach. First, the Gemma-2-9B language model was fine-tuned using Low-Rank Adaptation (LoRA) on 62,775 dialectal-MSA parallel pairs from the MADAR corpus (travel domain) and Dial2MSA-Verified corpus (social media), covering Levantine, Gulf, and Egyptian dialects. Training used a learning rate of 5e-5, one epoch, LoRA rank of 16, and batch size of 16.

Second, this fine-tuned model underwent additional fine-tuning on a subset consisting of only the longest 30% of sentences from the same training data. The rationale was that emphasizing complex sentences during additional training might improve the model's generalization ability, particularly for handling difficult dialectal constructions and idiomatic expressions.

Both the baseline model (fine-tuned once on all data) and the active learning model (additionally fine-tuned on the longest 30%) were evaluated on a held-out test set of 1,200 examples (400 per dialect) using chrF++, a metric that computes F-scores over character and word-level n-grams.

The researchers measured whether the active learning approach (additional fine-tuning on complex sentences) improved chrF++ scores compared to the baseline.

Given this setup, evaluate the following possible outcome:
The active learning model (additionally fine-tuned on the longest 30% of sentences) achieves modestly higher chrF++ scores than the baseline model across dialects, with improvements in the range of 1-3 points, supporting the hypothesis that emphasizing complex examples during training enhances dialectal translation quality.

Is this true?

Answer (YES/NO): NO